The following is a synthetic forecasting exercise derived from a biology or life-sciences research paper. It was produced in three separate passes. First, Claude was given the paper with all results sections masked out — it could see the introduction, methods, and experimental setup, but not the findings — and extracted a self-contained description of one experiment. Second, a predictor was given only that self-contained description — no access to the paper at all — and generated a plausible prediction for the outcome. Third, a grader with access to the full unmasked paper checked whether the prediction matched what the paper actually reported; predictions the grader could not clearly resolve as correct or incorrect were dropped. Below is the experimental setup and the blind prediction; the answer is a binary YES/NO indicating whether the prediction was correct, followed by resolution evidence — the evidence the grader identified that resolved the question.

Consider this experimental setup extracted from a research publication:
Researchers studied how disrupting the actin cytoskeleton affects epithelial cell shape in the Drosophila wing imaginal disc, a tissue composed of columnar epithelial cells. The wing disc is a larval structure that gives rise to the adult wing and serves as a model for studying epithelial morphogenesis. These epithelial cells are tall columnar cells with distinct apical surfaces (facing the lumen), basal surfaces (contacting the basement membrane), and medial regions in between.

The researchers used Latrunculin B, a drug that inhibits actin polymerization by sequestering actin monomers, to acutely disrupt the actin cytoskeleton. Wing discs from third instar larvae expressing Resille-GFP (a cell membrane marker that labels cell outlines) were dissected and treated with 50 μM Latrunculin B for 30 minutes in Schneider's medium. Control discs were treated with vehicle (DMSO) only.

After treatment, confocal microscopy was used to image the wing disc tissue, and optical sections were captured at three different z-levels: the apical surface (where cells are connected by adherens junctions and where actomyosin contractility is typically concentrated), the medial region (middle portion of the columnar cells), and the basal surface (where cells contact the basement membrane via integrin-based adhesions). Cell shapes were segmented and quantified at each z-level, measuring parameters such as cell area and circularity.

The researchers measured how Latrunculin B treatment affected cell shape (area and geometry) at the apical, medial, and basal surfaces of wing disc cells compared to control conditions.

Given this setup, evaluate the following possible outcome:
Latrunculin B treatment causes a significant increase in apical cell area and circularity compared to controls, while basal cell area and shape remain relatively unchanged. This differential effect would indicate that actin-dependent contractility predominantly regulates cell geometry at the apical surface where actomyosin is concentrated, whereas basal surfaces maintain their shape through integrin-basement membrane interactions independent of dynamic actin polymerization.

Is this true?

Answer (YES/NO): NO